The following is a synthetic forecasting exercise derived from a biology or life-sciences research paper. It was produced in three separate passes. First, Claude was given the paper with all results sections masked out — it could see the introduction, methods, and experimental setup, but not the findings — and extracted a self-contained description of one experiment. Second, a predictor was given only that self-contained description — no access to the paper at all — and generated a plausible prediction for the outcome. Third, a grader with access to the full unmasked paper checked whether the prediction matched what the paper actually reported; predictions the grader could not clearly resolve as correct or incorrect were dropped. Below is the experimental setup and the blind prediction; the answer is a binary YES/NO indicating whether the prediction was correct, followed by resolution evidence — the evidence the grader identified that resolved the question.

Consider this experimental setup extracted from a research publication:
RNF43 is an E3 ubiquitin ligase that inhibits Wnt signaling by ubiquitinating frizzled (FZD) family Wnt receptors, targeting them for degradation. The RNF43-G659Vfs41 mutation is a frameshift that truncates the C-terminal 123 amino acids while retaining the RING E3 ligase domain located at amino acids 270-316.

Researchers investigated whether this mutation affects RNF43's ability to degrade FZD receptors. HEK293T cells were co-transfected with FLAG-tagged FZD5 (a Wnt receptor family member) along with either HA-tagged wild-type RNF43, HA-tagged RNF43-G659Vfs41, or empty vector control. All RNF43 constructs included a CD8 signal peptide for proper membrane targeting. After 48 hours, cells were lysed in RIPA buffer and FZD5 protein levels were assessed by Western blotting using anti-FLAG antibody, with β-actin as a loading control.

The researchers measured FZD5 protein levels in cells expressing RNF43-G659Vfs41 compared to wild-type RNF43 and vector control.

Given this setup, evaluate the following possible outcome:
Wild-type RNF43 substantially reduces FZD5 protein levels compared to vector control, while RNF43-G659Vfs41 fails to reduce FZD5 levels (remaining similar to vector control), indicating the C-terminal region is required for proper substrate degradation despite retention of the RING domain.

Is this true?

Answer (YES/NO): NO